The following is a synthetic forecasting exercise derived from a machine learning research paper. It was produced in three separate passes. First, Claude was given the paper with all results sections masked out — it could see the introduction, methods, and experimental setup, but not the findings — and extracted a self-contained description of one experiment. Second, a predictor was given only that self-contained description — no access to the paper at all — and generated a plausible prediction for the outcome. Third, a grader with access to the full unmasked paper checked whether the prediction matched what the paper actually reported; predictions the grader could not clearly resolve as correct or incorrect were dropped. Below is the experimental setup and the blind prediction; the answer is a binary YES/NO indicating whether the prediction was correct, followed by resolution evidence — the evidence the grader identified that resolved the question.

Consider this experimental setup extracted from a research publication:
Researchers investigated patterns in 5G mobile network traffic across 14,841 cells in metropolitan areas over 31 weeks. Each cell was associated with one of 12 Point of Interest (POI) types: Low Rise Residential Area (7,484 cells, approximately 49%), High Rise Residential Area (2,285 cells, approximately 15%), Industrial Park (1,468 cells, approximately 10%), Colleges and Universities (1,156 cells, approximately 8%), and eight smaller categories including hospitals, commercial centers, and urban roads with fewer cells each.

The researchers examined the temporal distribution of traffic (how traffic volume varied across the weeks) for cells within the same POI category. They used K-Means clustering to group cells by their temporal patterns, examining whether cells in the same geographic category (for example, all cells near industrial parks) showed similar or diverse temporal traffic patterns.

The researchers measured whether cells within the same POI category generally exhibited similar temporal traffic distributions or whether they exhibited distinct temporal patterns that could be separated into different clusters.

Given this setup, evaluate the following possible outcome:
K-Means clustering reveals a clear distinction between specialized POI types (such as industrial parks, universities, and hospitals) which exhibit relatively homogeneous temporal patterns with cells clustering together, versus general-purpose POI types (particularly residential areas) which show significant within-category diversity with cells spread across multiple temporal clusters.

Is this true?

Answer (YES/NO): NO